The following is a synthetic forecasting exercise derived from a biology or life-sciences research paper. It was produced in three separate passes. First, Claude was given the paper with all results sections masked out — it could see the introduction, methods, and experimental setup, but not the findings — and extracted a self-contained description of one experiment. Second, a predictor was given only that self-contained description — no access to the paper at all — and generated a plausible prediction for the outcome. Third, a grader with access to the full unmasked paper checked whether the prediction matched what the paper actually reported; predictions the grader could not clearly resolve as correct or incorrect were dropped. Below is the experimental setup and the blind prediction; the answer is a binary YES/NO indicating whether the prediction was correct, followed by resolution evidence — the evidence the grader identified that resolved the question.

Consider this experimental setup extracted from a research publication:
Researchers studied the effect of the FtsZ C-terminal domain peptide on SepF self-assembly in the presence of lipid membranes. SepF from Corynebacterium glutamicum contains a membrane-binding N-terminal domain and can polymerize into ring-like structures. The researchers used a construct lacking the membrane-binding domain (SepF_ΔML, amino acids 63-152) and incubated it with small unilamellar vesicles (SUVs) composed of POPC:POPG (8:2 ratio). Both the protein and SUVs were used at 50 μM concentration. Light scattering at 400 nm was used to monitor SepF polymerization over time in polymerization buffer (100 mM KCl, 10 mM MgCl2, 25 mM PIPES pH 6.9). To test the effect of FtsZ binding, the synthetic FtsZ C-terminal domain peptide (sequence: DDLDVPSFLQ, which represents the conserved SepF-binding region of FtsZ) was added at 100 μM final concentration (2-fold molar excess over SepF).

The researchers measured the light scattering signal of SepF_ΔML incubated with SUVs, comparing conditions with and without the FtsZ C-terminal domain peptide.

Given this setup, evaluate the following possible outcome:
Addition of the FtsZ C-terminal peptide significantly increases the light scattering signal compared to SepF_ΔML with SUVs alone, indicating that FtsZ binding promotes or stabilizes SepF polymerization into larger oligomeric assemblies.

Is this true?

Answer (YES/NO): NO